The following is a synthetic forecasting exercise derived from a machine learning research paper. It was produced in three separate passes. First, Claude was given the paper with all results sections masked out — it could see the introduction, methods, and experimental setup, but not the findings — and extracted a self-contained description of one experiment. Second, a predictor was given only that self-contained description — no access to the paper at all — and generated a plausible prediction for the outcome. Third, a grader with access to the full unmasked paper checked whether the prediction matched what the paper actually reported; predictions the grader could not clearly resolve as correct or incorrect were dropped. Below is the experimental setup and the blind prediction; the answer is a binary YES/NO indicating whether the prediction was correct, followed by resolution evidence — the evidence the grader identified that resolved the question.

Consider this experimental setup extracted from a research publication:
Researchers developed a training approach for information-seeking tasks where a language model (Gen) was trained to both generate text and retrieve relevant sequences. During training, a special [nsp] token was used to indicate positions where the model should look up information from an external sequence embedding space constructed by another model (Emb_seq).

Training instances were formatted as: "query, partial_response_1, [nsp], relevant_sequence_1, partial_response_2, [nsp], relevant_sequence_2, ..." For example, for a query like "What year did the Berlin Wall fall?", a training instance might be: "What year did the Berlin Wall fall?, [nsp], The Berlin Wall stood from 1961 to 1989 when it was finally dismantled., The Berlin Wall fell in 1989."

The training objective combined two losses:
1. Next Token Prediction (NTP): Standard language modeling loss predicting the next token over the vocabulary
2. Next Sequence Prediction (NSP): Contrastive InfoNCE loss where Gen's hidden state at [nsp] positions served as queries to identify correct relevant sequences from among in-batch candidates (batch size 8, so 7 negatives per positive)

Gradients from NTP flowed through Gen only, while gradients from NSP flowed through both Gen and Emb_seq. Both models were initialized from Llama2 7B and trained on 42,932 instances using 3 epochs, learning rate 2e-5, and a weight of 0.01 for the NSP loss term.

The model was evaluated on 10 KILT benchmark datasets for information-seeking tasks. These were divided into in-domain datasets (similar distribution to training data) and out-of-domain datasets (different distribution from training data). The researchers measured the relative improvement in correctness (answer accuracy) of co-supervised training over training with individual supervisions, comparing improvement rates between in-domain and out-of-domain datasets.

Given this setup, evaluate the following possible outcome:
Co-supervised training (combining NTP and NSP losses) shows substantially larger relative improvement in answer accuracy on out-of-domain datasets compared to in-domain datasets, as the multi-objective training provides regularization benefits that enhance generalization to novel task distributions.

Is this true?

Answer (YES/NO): YES